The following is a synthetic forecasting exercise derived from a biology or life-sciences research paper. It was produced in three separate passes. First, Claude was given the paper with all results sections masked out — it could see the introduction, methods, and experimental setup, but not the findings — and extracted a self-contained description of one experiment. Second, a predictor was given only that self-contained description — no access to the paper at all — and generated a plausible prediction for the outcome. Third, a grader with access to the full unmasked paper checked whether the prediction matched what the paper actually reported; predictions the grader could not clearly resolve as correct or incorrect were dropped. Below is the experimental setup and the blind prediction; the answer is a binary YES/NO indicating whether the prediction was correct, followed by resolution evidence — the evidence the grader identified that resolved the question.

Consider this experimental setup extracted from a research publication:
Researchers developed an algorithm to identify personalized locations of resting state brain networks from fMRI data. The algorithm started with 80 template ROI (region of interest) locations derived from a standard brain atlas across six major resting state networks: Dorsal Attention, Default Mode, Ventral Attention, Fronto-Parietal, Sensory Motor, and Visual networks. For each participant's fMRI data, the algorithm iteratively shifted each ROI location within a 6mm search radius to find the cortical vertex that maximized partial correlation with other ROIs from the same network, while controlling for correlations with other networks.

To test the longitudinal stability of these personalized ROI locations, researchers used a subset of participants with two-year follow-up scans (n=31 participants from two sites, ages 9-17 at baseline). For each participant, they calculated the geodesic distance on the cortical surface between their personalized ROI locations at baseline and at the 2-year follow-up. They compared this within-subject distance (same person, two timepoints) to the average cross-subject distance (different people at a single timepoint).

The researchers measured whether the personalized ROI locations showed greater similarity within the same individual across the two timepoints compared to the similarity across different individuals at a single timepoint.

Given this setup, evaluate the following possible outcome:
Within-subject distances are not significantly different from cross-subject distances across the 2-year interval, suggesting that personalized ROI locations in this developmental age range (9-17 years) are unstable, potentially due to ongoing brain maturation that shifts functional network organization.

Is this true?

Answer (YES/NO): NO